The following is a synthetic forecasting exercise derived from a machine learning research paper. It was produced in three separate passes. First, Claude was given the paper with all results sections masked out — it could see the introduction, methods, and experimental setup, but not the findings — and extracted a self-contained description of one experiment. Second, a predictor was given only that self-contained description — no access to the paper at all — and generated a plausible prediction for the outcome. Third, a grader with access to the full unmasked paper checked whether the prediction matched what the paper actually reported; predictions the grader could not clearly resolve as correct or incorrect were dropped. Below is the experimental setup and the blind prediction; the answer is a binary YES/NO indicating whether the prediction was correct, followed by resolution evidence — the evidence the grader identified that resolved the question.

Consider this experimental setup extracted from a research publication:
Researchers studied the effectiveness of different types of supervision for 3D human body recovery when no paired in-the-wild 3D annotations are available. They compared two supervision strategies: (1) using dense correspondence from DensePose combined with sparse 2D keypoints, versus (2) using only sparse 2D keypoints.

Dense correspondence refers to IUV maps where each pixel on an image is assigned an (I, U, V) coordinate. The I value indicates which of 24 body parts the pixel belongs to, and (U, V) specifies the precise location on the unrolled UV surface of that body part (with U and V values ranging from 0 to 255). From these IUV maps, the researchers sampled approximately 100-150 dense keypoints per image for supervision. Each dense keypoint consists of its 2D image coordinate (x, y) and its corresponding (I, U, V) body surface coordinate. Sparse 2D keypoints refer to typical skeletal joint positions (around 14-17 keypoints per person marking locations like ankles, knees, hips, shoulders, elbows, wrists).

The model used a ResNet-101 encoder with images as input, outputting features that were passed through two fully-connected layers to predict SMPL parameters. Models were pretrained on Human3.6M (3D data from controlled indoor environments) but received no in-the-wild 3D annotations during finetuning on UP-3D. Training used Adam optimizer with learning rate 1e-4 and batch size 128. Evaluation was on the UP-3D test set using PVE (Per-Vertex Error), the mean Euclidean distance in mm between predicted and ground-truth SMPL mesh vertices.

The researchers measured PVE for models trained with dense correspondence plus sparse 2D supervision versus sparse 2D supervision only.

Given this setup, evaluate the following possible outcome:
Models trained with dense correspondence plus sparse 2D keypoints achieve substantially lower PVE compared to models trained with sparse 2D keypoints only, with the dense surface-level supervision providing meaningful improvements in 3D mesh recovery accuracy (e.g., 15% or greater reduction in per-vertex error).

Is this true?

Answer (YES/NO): YES